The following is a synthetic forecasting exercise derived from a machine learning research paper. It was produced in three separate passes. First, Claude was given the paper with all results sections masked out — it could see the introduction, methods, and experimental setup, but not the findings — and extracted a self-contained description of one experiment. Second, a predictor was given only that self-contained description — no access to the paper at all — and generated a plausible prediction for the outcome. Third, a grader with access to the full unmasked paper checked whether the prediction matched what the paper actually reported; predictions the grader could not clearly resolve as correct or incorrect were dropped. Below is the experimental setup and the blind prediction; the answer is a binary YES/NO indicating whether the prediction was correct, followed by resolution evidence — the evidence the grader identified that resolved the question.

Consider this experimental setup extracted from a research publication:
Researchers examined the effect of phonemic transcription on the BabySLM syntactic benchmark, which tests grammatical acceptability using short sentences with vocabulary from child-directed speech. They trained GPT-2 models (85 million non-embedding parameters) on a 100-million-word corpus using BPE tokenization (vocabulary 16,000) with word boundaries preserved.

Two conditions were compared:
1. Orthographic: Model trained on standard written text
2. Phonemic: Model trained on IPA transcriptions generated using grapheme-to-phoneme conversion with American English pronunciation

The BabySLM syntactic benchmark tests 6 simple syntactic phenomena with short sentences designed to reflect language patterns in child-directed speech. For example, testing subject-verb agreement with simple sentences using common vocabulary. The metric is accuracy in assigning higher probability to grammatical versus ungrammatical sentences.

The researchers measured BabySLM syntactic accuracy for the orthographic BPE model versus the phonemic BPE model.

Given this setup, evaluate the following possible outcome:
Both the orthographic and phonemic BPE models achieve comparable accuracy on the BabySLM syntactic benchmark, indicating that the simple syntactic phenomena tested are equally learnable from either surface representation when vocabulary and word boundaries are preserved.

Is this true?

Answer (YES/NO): NO